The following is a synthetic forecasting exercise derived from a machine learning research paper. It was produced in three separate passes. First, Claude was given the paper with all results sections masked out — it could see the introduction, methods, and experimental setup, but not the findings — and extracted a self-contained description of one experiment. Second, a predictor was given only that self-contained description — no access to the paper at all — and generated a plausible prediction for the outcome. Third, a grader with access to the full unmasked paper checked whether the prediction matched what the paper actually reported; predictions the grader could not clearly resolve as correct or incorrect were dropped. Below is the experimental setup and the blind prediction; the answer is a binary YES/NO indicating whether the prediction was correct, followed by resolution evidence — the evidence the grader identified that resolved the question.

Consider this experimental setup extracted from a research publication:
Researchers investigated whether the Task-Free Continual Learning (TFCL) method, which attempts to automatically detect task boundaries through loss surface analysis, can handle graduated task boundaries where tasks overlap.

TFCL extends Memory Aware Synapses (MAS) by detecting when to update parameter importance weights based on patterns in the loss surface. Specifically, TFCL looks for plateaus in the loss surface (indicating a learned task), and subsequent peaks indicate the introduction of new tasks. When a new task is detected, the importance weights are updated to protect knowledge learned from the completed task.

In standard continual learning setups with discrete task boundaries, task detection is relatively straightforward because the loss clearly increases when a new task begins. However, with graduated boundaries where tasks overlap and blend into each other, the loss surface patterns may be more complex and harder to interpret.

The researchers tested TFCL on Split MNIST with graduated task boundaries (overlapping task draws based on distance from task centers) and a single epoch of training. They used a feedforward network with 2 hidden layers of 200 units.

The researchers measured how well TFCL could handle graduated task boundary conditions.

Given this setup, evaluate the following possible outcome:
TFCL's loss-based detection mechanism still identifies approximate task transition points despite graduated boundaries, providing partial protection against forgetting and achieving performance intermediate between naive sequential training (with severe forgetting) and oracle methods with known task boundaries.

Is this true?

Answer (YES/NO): YES